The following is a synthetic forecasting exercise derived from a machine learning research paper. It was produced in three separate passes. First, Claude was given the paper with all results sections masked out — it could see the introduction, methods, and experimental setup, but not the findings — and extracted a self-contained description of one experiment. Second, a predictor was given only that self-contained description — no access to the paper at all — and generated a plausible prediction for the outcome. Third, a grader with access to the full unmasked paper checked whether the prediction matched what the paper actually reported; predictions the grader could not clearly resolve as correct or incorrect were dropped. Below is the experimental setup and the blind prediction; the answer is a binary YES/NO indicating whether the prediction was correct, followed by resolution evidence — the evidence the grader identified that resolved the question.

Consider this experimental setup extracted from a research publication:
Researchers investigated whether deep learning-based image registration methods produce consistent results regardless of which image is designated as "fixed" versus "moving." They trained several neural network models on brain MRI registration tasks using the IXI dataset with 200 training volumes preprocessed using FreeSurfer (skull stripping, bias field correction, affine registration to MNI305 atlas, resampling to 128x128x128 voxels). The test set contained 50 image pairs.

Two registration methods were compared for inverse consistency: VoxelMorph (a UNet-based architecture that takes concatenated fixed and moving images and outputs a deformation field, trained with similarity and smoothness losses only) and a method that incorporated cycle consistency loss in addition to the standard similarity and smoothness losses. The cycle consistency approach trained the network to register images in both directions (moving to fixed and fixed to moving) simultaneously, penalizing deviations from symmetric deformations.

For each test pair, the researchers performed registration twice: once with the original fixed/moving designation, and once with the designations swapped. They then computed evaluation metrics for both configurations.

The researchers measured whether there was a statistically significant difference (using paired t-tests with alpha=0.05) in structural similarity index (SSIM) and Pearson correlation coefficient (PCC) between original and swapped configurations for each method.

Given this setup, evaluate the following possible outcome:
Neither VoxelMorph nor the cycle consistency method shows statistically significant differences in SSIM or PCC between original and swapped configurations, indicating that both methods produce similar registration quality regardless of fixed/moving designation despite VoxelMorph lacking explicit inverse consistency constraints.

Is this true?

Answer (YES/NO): NO